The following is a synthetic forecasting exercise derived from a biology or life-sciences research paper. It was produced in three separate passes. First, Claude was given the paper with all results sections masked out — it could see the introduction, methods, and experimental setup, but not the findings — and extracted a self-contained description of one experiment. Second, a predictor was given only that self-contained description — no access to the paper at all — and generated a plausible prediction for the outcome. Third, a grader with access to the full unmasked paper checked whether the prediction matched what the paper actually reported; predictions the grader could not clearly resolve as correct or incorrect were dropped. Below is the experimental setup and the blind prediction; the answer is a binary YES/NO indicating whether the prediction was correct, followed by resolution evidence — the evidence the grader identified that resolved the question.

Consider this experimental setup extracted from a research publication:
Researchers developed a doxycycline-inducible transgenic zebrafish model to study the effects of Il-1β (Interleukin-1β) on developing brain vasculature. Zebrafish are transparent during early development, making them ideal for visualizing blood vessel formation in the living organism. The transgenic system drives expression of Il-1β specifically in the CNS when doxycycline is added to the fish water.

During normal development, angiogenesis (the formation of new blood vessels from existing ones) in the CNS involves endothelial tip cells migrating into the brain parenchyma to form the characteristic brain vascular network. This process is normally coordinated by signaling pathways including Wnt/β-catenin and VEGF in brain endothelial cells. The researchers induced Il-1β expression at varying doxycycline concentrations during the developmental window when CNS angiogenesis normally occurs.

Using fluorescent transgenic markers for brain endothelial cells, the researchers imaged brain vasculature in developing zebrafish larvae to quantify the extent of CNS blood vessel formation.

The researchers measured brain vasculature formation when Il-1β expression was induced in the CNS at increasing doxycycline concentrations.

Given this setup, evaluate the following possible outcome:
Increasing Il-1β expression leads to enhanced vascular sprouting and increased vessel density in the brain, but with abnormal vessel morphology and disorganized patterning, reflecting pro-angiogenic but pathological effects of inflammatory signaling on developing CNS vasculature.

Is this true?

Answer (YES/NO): NO